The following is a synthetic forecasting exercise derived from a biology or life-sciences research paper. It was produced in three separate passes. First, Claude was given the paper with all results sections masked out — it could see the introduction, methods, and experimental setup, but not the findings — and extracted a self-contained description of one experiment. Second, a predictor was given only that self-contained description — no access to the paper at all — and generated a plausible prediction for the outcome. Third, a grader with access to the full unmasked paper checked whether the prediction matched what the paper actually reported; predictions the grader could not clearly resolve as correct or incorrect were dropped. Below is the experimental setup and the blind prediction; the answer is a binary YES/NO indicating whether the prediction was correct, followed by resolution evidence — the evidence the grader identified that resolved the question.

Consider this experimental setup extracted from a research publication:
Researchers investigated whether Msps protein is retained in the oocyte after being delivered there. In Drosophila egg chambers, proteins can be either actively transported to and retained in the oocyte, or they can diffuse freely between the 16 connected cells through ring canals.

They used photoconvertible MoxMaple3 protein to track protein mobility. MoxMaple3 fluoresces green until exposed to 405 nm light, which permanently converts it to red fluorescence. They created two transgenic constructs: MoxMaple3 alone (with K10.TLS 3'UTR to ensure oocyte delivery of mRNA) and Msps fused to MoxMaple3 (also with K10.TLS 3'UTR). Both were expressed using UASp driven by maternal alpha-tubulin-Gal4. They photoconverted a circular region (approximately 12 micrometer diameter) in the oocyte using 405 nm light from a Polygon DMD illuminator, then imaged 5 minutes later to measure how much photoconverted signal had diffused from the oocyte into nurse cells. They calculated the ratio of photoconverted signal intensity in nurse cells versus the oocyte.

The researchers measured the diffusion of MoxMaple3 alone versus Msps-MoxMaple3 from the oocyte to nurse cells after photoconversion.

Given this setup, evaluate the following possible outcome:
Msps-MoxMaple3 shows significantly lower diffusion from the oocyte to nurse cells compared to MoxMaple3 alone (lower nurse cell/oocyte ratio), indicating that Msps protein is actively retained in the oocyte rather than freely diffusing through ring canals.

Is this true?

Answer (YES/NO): YES